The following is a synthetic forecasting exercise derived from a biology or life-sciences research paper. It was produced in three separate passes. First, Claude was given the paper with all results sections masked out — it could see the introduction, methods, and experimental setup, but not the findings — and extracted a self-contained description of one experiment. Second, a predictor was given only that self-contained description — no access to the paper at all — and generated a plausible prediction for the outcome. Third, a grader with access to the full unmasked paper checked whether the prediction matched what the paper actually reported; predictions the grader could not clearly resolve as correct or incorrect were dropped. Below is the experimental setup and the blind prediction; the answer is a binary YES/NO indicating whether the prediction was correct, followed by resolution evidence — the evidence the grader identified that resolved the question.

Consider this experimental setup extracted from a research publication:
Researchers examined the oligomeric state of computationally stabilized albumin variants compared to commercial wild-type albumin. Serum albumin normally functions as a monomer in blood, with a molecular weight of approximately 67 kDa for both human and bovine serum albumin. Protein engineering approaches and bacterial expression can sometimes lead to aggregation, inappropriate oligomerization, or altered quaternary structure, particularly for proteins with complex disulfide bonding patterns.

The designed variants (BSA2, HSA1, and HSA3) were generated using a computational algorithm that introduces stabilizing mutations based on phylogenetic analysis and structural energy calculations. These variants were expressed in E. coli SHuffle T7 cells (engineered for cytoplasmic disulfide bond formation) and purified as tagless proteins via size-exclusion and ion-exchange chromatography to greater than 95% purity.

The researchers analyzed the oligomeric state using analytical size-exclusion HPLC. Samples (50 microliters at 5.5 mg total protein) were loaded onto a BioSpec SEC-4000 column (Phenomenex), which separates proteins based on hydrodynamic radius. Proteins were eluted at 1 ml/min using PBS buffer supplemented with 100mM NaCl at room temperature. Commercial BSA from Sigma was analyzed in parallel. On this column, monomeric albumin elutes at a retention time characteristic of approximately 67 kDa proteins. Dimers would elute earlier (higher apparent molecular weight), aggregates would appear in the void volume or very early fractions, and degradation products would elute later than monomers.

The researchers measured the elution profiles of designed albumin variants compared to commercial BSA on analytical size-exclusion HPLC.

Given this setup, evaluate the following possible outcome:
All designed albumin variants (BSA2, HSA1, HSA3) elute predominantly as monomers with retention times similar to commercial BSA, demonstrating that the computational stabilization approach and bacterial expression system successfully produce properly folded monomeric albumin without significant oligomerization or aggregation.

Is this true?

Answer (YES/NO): NO